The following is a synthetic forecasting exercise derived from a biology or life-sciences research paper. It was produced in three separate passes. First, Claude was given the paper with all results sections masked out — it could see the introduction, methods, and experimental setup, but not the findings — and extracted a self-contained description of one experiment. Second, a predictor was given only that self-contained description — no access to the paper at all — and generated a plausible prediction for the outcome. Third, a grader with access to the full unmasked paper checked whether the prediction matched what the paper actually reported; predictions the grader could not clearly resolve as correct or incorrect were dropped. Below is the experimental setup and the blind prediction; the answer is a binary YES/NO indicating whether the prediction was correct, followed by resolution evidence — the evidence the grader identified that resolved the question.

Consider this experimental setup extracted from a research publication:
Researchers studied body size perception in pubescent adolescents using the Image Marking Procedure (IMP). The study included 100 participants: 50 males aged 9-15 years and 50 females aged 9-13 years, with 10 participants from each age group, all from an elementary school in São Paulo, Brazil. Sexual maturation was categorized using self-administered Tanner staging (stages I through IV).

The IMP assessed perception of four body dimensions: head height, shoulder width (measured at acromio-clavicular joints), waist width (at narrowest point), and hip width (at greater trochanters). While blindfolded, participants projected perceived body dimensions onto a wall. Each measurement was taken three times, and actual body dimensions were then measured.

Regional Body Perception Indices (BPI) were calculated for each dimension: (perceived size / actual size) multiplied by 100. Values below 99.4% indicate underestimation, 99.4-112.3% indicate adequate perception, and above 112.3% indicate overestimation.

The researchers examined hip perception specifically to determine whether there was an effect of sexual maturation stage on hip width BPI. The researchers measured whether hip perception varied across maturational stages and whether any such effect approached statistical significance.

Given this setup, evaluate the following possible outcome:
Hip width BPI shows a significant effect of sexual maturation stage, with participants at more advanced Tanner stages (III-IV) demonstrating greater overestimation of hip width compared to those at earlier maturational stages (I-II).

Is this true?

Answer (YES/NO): NO